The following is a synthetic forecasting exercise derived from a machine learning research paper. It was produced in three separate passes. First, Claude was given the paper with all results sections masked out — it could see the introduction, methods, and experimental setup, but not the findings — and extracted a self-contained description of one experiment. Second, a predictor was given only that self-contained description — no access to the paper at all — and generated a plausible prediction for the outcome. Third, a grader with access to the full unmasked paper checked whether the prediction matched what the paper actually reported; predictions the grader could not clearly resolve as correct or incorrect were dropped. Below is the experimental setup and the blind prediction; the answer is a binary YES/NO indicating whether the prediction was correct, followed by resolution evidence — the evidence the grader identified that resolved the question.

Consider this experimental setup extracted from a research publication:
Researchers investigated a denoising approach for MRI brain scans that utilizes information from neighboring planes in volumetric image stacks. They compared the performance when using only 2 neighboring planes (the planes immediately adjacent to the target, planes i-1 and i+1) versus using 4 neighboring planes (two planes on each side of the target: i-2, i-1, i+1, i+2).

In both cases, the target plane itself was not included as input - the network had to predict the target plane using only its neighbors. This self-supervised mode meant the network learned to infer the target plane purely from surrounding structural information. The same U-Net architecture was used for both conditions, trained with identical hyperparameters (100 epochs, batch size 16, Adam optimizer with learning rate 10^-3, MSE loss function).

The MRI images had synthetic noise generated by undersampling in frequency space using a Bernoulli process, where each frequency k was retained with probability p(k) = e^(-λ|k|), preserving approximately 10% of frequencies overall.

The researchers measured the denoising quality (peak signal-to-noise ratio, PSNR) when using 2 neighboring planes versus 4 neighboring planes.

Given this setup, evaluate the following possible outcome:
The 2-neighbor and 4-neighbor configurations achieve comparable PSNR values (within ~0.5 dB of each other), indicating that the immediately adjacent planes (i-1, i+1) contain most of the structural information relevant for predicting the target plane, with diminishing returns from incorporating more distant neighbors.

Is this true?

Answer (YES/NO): NO